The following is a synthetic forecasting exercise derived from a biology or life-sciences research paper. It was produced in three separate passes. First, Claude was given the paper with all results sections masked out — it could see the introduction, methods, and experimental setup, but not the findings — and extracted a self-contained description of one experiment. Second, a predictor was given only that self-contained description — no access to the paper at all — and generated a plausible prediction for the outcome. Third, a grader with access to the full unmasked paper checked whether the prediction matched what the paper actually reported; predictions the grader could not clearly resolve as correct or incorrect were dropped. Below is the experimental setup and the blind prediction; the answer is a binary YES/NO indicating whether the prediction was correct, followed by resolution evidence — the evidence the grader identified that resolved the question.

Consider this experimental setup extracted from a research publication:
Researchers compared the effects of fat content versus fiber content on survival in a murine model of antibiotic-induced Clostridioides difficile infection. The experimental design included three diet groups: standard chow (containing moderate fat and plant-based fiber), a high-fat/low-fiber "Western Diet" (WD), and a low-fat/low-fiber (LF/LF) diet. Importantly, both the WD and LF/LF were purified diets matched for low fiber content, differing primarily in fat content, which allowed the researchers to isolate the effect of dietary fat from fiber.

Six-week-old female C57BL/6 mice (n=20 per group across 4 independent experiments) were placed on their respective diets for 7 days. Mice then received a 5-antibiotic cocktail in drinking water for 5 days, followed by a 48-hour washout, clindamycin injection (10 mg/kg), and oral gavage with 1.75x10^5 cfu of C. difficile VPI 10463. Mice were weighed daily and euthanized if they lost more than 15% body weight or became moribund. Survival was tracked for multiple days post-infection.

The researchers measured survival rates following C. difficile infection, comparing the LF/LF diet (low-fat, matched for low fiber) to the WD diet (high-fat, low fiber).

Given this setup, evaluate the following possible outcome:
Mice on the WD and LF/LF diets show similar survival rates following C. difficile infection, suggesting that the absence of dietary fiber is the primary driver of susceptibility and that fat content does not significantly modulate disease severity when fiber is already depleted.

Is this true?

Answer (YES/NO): NO